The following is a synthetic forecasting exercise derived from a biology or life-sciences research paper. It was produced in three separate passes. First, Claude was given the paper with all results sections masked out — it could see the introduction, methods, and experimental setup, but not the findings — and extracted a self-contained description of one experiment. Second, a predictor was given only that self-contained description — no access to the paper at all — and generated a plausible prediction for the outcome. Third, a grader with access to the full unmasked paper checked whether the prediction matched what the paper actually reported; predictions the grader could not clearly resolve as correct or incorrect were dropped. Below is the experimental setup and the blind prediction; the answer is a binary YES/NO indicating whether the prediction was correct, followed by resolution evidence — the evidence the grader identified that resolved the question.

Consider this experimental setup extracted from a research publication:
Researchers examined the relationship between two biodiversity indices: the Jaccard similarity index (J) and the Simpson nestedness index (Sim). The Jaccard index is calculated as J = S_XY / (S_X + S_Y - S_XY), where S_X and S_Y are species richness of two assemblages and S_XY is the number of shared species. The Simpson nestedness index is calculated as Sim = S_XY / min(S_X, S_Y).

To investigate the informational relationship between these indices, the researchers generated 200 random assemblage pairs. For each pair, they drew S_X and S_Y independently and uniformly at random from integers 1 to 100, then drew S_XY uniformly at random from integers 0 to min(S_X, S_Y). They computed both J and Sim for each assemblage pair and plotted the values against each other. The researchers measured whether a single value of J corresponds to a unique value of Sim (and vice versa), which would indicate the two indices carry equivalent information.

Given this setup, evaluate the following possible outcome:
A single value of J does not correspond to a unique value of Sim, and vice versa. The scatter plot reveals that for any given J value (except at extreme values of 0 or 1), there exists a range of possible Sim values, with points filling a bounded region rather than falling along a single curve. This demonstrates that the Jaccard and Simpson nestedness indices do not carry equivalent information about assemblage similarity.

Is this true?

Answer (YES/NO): YES